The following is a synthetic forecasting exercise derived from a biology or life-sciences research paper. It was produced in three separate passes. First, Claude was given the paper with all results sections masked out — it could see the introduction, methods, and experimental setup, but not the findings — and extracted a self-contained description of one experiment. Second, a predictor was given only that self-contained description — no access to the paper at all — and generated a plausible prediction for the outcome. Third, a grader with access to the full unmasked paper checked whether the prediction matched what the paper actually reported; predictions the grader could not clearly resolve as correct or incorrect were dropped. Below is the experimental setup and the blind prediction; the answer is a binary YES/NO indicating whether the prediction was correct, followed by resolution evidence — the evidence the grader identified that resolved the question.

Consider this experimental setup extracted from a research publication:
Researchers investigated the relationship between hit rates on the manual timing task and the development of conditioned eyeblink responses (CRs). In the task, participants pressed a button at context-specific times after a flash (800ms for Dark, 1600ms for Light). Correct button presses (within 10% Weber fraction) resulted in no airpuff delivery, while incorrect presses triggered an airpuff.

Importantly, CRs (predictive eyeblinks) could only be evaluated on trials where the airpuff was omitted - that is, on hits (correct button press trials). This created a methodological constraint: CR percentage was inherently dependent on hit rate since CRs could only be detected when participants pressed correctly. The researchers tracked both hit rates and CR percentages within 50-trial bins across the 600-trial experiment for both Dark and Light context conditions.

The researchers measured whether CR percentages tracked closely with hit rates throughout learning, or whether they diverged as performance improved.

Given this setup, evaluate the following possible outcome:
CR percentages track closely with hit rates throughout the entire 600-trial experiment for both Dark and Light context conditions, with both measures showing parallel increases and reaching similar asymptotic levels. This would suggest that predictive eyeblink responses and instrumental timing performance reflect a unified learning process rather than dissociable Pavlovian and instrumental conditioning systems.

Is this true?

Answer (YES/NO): NO